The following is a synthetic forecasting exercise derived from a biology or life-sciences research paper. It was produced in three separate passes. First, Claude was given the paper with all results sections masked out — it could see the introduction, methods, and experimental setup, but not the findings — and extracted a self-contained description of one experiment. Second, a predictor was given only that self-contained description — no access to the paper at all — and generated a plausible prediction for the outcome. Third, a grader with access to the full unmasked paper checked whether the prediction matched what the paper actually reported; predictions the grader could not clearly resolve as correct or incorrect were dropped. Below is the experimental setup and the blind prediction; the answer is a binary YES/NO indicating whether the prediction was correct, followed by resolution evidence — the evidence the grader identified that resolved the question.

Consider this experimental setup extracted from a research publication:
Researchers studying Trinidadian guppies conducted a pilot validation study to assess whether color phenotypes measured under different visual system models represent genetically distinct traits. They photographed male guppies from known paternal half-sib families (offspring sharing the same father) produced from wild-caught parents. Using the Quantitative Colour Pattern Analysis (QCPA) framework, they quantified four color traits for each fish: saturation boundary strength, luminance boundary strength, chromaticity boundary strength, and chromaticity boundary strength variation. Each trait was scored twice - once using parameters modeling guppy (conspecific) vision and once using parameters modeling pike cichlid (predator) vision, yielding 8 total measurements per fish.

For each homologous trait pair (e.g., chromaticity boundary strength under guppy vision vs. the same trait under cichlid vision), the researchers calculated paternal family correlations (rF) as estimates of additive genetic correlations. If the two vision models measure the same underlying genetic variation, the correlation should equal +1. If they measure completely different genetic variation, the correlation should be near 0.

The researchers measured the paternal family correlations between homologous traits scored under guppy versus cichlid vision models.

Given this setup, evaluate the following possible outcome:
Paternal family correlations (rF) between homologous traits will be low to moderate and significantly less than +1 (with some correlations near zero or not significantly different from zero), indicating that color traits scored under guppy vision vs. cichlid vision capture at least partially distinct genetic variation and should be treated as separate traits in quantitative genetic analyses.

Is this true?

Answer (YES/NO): YES